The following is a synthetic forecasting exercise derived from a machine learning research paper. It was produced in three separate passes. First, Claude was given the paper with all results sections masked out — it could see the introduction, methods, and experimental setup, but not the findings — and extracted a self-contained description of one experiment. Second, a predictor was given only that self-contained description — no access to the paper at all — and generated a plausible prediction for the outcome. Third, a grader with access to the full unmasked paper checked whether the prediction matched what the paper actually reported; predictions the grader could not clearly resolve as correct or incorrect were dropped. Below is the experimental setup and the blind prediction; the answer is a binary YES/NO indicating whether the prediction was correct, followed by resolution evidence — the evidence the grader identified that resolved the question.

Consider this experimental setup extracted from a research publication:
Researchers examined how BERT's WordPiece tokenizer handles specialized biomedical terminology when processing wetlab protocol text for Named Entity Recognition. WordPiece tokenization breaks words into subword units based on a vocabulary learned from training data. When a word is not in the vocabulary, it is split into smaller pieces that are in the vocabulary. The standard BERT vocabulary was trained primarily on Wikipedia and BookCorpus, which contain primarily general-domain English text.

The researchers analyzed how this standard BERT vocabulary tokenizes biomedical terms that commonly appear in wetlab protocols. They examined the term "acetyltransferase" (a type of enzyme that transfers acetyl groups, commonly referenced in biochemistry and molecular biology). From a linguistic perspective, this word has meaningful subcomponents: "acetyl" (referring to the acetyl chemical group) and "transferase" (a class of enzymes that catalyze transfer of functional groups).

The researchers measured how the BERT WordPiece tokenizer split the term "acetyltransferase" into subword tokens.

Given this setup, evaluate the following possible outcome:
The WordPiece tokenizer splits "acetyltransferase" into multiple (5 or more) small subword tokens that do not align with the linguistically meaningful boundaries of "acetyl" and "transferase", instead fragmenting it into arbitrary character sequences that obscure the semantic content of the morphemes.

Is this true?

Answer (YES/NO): YES